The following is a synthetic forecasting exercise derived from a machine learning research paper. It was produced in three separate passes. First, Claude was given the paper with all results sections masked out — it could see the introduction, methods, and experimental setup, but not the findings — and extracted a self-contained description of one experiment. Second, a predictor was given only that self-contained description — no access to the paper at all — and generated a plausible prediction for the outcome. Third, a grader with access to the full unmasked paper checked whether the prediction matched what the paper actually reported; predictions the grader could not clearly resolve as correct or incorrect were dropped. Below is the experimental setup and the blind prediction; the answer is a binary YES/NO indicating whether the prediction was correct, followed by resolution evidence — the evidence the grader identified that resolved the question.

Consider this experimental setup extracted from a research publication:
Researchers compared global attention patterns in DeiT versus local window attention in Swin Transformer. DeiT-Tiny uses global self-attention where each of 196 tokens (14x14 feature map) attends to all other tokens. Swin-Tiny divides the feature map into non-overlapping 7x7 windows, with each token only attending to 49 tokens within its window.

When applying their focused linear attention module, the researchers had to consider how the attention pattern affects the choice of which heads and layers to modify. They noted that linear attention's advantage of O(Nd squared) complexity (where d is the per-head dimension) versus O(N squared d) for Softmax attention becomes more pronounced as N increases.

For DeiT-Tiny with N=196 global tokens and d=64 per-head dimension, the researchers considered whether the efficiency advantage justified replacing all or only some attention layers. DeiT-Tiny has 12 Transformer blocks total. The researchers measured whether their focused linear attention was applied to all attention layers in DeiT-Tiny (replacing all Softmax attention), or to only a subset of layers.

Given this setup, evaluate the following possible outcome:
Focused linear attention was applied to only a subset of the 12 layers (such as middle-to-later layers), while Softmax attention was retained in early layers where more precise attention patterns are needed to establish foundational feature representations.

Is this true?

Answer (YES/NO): NO